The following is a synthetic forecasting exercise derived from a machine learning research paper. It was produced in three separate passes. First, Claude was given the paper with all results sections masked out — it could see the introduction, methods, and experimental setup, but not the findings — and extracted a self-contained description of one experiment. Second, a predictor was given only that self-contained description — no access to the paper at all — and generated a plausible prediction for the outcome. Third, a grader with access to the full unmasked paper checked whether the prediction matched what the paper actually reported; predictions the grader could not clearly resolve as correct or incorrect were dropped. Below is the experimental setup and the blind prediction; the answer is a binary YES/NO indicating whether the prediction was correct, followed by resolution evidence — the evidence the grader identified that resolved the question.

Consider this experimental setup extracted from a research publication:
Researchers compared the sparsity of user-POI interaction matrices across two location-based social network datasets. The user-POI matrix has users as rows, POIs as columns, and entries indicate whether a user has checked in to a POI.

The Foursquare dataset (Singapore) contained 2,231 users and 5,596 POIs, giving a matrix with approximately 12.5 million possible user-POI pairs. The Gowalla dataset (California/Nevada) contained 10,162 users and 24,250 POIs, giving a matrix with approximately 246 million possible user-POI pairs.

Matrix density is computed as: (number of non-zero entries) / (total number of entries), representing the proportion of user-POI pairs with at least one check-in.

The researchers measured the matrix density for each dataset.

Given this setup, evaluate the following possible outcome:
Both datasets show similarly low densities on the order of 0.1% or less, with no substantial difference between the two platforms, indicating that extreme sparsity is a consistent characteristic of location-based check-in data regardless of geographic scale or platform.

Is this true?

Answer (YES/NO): NO